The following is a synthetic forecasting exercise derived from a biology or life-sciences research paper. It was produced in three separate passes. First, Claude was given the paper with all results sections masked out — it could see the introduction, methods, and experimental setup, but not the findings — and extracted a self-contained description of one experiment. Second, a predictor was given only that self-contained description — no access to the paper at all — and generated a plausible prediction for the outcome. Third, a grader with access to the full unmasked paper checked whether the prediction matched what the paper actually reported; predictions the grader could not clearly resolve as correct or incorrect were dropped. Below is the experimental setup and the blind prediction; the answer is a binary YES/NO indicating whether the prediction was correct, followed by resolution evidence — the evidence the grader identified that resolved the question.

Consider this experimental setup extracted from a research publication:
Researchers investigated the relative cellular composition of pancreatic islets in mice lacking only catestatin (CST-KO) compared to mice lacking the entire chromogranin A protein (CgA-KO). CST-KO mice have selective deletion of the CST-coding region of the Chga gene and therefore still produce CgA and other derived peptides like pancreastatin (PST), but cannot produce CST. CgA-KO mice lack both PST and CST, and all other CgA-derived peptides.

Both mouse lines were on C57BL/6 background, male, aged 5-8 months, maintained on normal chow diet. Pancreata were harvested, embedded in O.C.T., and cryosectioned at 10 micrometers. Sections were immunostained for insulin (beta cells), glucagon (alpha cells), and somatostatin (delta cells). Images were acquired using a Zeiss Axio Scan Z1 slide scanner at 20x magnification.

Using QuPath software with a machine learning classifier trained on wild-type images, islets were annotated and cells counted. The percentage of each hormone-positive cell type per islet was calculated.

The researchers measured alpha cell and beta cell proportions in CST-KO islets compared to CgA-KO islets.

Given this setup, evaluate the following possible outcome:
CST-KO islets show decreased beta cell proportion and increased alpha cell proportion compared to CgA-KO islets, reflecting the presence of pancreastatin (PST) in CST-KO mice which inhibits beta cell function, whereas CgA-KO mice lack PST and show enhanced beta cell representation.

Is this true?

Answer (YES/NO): NO